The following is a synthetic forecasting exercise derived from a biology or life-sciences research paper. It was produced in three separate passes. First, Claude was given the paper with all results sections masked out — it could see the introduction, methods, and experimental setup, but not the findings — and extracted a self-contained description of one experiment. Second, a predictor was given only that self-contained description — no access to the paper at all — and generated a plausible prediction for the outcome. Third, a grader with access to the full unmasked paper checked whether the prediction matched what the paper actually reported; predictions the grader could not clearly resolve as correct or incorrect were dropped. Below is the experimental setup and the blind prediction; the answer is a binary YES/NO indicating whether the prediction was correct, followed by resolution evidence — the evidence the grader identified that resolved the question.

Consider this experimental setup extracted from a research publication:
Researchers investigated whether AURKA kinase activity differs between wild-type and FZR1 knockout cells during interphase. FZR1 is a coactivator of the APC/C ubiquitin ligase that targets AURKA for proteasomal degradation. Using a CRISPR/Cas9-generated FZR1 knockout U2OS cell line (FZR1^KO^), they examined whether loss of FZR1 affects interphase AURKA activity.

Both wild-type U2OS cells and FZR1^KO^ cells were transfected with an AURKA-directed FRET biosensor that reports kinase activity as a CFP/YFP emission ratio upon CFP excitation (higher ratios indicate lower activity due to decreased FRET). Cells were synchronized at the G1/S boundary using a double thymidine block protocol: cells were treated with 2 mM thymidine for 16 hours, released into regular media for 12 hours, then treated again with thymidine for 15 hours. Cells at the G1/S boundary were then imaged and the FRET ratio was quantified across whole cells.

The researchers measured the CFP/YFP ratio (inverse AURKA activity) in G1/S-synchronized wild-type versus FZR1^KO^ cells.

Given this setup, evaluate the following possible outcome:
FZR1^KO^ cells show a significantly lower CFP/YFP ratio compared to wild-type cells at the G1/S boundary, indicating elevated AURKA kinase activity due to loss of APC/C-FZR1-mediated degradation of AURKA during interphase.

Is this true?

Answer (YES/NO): NO